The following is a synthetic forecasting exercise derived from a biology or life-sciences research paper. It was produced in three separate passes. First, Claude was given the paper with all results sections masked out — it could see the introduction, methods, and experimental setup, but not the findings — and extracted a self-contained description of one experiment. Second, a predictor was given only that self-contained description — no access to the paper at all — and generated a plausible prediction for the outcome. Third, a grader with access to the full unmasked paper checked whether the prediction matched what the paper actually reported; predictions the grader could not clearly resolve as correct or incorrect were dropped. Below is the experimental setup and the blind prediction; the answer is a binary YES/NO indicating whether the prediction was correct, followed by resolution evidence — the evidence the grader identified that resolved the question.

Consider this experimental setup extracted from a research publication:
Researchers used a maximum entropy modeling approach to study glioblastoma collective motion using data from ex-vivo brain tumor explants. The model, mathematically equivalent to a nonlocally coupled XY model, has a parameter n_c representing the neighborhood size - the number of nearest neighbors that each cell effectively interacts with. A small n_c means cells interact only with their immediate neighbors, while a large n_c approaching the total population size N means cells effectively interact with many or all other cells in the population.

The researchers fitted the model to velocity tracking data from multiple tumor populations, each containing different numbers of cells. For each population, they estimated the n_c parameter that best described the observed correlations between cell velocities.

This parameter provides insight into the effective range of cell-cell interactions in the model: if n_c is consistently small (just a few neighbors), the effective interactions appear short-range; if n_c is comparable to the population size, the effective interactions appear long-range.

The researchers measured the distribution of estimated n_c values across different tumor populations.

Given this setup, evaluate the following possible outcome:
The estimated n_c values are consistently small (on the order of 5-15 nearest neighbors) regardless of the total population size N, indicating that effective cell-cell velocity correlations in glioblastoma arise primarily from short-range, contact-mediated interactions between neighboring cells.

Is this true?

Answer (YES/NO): NO